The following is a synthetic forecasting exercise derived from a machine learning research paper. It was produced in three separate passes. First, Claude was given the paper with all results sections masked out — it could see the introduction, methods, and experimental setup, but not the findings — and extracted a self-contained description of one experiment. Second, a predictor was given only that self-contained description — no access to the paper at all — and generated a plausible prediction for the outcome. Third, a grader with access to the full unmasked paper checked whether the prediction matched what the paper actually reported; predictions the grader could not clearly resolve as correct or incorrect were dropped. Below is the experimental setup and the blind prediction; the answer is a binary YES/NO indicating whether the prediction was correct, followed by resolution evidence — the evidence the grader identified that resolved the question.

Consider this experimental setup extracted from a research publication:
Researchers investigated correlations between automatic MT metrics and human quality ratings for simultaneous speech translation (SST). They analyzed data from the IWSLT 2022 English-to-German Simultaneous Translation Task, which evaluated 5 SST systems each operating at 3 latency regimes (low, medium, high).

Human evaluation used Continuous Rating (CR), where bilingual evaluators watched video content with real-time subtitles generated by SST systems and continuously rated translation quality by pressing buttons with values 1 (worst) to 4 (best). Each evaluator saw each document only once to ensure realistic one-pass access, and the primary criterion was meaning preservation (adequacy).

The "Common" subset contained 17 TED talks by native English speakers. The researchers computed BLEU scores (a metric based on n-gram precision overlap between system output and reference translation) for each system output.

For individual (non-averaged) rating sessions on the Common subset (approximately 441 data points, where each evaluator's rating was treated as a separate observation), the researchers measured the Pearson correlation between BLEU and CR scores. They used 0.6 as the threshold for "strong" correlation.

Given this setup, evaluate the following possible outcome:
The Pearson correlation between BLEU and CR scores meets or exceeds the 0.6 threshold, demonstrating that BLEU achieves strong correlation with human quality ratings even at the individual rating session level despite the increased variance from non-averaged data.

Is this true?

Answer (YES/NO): NO